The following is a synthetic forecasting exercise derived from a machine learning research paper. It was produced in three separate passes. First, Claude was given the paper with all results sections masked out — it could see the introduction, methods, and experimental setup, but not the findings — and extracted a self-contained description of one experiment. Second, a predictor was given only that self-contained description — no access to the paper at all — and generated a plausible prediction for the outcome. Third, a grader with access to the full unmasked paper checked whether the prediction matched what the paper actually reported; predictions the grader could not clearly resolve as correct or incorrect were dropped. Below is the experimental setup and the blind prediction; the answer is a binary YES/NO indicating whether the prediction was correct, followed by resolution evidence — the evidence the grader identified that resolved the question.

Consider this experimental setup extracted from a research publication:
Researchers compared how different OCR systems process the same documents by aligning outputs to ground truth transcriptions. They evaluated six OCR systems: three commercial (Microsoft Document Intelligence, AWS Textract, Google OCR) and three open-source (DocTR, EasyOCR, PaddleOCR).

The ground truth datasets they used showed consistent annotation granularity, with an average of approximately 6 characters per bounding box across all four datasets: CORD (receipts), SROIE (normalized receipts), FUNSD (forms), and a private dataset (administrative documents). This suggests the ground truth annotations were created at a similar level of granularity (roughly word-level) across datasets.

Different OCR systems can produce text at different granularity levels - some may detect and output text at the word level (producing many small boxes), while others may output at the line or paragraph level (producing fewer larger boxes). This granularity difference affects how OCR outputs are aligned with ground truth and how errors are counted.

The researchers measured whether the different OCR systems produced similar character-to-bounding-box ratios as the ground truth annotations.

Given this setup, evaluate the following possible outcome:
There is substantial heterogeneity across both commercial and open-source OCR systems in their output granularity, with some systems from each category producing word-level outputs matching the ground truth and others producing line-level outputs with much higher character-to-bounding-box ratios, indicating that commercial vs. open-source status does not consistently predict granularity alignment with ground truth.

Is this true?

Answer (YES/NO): NO